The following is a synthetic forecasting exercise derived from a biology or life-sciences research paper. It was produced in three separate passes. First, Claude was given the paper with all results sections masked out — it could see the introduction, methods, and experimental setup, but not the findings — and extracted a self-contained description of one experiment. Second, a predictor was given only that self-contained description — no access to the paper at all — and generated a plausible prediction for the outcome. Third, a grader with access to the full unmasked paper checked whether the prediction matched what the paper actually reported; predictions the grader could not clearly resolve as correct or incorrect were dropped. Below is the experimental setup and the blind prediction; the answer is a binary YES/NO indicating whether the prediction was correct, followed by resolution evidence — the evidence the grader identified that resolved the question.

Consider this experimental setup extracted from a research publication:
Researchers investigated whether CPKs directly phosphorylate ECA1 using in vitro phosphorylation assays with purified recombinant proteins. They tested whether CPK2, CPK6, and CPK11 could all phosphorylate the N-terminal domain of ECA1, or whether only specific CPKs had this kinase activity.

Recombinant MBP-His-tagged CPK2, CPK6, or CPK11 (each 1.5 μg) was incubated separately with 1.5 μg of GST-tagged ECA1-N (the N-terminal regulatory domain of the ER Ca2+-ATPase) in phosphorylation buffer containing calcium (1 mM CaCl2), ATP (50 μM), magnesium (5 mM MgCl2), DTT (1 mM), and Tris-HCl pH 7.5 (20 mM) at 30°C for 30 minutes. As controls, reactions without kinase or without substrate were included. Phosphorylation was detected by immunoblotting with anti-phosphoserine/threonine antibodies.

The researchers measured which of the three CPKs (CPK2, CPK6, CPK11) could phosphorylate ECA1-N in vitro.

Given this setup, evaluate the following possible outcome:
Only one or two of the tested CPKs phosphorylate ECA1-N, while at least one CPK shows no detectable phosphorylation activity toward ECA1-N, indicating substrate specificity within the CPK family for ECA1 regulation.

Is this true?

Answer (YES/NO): NO